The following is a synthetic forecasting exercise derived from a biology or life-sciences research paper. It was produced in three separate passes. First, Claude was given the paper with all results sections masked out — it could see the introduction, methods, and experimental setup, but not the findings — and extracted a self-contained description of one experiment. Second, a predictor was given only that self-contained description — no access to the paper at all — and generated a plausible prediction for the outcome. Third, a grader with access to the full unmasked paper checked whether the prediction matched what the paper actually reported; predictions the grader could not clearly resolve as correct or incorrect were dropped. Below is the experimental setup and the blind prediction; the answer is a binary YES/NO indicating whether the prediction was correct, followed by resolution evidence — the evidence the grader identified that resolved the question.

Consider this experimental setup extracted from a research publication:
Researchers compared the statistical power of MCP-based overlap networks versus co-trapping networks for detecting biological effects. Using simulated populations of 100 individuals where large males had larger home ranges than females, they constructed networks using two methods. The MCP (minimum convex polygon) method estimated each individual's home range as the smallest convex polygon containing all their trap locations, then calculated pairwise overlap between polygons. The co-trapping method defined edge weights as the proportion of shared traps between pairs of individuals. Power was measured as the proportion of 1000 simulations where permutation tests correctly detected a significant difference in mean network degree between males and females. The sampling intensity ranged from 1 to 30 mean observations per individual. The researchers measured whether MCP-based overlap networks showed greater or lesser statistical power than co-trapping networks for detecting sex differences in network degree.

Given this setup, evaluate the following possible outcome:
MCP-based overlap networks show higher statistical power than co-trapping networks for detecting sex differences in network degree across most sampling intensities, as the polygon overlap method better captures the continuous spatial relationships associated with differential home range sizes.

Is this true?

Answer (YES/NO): YES